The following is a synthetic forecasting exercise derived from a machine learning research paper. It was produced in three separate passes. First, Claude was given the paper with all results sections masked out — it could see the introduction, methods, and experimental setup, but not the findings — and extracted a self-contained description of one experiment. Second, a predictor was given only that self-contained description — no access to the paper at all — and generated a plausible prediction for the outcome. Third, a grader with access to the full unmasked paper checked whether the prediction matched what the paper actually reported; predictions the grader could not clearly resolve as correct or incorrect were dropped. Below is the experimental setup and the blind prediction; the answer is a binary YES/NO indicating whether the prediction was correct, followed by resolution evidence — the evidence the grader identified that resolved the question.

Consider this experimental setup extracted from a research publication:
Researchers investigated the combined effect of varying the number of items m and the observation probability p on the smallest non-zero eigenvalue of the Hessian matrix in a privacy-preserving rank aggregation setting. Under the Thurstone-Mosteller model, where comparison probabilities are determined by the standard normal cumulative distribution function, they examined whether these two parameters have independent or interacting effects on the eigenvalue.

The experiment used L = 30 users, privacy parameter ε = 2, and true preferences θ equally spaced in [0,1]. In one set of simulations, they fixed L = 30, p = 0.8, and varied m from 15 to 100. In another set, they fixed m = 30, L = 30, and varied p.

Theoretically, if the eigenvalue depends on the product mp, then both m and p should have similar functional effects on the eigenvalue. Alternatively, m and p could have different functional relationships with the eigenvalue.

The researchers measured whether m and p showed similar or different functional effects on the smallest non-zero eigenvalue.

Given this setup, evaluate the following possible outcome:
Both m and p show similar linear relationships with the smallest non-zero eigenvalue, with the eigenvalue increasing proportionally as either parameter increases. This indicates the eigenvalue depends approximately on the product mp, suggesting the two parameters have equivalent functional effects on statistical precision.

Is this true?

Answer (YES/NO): YES